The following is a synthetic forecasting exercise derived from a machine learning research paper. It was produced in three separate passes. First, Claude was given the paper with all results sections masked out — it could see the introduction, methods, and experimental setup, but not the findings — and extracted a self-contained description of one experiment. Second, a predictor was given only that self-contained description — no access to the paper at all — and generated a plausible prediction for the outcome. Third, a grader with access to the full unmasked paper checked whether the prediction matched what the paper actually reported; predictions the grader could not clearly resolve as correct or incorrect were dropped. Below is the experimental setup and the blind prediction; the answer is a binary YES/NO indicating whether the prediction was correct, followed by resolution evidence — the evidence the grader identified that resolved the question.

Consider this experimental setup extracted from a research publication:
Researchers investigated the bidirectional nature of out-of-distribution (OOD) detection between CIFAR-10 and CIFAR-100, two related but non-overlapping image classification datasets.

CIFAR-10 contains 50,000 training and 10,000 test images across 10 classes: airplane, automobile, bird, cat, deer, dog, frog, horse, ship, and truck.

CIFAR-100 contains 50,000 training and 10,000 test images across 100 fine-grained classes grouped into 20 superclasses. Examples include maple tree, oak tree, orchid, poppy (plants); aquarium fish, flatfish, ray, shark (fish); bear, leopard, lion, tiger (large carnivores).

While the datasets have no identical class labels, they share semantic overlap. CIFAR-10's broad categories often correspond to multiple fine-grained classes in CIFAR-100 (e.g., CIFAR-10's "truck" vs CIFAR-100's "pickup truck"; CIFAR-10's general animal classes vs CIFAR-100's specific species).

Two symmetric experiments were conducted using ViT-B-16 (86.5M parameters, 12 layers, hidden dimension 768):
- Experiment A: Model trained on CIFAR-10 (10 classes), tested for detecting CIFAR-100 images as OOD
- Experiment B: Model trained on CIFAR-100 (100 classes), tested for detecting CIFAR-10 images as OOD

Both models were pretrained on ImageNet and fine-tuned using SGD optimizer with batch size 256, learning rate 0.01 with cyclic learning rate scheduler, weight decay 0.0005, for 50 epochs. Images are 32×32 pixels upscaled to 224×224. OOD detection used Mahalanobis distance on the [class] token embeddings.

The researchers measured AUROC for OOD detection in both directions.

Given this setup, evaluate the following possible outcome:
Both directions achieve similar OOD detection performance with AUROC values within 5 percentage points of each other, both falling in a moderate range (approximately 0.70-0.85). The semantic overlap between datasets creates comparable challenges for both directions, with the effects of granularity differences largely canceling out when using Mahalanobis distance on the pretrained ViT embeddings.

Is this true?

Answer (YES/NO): NO